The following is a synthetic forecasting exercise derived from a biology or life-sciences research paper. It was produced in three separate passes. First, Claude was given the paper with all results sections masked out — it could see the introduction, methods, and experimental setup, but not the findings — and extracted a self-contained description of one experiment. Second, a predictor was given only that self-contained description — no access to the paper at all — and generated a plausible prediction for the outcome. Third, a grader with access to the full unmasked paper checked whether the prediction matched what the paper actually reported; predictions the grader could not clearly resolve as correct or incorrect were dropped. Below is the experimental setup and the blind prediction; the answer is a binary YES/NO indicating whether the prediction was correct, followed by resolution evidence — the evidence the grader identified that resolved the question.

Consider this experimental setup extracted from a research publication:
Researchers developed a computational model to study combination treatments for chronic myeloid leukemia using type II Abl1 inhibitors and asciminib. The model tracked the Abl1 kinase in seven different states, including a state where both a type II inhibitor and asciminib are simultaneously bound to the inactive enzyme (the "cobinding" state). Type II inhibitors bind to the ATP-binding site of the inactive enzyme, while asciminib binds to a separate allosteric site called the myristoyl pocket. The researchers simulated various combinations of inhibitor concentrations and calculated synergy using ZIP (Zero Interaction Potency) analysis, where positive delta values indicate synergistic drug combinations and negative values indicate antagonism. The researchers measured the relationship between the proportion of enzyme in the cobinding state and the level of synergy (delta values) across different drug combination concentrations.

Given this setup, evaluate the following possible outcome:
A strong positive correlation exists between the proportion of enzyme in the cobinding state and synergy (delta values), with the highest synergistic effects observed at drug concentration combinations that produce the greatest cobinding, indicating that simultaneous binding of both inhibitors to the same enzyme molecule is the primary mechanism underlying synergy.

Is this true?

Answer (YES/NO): YES